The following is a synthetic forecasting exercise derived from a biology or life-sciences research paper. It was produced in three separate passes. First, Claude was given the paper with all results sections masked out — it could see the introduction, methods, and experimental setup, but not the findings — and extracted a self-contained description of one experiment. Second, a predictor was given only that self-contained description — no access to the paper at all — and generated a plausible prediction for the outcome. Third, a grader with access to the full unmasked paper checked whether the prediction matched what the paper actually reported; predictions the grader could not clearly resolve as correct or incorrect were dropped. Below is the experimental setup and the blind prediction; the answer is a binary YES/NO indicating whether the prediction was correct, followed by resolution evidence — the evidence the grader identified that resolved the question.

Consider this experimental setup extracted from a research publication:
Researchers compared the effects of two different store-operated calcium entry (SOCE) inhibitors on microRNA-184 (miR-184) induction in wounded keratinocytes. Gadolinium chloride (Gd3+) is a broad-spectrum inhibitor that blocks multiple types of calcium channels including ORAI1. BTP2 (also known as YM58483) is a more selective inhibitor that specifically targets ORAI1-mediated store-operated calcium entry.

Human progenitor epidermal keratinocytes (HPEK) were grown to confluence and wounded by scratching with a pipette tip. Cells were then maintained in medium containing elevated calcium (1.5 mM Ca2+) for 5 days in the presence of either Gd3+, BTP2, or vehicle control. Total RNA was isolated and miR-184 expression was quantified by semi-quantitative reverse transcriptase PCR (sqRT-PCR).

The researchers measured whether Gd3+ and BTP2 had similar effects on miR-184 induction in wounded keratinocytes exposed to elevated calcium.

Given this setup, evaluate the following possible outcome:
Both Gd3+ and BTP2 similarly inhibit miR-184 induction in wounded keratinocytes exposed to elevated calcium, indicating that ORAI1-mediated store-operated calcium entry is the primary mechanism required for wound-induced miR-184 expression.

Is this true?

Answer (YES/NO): YES